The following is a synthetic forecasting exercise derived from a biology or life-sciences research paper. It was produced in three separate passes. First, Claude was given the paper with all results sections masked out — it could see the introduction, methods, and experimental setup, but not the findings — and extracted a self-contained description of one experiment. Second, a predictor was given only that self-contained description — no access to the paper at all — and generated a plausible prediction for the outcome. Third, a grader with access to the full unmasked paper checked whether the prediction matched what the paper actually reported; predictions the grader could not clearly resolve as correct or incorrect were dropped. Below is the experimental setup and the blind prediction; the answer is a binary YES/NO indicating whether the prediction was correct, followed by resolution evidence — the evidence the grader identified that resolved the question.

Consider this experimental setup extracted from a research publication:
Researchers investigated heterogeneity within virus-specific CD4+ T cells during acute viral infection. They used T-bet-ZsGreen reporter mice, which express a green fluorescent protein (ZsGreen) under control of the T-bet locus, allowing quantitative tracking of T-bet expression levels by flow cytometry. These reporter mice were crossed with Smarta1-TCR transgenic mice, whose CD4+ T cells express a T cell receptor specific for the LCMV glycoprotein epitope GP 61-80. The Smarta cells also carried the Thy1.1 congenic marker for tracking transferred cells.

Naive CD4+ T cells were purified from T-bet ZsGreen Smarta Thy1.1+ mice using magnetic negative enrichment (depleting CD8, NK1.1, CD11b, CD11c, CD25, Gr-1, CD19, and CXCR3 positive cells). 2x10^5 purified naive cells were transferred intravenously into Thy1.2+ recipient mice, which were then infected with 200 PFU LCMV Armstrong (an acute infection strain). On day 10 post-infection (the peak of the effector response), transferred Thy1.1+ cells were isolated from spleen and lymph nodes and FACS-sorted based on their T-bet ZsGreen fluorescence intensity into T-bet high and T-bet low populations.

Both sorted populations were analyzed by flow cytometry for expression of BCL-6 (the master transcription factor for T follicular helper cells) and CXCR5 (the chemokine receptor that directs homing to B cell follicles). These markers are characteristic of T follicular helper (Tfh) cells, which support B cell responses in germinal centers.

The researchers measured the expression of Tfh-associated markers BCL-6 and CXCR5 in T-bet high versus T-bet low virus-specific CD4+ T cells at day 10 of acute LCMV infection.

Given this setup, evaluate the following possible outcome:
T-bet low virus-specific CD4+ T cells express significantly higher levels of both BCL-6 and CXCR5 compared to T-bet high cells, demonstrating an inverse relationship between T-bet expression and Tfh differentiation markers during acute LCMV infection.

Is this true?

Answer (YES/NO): NO